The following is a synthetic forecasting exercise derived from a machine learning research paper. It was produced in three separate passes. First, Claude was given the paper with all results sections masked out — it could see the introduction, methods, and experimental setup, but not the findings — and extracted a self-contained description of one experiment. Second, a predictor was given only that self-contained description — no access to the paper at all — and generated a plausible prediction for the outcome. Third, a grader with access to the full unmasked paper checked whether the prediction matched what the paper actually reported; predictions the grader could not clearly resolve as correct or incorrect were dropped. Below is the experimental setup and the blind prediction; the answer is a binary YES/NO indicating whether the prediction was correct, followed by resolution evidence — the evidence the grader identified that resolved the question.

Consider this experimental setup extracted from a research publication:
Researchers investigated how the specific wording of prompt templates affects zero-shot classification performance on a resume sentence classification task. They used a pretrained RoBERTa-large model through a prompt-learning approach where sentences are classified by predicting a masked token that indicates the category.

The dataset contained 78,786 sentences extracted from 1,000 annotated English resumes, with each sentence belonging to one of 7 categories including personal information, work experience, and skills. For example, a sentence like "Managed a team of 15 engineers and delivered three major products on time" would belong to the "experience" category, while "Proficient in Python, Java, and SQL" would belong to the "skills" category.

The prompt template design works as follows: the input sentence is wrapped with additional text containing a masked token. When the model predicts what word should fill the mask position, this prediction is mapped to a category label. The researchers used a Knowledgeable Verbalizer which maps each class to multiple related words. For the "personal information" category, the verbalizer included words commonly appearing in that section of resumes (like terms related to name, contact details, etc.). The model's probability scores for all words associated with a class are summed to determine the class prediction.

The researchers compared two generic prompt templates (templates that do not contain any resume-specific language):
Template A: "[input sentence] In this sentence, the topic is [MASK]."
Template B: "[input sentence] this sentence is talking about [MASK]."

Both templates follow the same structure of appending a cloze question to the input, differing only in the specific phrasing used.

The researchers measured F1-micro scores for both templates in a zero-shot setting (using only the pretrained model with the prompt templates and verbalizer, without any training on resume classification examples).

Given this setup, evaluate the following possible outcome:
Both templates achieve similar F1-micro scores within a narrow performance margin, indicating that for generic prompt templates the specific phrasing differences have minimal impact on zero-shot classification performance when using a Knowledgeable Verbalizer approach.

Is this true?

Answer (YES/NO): NO